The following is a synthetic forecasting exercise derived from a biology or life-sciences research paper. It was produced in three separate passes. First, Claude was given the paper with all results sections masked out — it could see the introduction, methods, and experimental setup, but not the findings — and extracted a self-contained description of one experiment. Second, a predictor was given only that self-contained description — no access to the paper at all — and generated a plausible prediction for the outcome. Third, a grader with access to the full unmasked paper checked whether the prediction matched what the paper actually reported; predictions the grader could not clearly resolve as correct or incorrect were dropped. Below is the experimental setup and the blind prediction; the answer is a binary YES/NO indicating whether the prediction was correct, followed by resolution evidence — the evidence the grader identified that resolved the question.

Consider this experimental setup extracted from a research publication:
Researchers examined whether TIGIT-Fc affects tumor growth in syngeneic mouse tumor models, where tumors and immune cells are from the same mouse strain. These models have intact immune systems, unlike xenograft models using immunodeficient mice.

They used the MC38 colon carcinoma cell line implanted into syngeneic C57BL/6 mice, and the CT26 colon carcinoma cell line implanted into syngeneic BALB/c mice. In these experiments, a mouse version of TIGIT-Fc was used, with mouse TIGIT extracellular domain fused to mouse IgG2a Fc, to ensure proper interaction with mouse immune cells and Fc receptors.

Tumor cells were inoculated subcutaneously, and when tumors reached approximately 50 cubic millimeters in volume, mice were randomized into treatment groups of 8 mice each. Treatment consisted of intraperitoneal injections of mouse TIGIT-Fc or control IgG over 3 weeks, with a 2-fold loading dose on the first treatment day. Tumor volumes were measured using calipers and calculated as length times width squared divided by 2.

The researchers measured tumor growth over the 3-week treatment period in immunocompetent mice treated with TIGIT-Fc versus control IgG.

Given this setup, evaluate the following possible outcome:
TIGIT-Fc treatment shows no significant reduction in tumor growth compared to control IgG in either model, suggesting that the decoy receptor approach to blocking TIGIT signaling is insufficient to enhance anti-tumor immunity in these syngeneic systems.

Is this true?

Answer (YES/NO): NO